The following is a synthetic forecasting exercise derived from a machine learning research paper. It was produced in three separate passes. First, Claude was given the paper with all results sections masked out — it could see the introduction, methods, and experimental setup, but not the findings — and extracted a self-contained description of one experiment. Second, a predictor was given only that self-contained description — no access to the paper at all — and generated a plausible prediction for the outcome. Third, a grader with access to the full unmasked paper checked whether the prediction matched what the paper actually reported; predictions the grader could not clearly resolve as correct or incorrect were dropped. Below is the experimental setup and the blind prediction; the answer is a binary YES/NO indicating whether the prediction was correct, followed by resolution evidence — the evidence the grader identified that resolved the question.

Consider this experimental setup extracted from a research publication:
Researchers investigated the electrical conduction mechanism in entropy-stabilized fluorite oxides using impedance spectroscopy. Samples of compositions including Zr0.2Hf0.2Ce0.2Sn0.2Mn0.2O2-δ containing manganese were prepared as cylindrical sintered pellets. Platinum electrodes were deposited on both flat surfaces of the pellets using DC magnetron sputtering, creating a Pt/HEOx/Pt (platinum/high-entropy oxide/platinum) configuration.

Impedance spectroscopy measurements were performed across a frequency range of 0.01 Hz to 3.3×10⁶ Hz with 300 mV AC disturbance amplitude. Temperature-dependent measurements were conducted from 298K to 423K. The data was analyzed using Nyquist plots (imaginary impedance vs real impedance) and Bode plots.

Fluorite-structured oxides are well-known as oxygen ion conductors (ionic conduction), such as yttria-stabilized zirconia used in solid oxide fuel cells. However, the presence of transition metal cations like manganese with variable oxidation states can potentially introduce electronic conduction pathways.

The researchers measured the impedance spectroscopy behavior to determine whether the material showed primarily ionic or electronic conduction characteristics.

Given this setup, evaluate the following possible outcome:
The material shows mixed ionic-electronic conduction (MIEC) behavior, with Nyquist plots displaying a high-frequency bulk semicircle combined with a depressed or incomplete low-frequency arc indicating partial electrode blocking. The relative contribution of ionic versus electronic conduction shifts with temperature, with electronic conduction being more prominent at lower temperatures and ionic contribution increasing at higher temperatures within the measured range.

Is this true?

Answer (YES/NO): NO